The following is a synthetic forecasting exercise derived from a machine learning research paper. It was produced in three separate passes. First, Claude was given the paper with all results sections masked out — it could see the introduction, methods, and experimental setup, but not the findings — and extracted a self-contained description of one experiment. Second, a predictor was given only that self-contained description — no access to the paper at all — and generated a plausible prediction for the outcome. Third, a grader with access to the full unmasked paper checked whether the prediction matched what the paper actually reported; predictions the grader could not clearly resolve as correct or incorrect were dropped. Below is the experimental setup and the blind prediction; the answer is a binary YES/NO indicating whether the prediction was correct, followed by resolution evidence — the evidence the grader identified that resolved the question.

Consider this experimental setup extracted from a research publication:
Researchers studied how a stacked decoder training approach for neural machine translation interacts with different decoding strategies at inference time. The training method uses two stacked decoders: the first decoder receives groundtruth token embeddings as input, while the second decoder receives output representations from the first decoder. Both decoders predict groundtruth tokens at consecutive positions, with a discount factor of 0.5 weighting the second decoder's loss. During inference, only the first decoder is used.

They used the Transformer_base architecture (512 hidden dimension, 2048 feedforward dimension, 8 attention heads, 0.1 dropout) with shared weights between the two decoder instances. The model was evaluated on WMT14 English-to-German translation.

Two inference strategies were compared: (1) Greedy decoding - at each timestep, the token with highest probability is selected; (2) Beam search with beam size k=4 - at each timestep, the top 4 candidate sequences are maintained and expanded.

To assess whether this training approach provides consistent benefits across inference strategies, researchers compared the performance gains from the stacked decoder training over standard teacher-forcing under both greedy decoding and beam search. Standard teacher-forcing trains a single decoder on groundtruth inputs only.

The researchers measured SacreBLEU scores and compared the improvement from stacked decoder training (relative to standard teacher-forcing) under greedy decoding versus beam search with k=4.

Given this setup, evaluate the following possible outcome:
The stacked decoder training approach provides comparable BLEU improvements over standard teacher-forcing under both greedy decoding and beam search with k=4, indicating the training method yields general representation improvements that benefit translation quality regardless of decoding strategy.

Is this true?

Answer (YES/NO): NO